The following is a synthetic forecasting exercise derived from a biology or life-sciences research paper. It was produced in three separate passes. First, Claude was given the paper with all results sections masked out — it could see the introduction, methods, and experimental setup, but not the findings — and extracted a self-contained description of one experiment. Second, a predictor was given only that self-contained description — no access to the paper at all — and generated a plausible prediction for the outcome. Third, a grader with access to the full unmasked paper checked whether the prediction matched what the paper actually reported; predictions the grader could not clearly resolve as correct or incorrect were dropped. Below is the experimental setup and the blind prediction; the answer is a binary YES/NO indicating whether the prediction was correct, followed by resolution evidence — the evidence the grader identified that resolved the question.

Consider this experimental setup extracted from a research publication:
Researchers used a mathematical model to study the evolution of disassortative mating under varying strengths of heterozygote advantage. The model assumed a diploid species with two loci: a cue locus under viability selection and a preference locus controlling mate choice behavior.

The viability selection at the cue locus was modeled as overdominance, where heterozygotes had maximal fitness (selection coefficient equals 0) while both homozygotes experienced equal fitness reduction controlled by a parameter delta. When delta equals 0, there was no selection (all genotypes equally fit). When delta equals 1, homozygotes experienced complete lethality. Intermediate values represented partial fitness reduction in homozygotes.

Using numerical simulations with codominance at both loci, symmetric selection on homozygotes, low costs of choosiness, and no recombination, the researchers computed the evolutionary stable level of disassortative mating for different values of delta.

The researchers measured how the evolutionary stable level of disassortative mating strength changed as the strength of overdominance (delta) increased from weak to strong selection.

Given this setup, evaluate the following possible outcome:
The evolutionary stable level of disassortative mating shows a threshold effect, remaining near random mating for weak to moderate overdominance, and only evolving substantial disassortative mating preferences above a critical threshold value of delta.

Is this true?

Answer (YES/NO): NO